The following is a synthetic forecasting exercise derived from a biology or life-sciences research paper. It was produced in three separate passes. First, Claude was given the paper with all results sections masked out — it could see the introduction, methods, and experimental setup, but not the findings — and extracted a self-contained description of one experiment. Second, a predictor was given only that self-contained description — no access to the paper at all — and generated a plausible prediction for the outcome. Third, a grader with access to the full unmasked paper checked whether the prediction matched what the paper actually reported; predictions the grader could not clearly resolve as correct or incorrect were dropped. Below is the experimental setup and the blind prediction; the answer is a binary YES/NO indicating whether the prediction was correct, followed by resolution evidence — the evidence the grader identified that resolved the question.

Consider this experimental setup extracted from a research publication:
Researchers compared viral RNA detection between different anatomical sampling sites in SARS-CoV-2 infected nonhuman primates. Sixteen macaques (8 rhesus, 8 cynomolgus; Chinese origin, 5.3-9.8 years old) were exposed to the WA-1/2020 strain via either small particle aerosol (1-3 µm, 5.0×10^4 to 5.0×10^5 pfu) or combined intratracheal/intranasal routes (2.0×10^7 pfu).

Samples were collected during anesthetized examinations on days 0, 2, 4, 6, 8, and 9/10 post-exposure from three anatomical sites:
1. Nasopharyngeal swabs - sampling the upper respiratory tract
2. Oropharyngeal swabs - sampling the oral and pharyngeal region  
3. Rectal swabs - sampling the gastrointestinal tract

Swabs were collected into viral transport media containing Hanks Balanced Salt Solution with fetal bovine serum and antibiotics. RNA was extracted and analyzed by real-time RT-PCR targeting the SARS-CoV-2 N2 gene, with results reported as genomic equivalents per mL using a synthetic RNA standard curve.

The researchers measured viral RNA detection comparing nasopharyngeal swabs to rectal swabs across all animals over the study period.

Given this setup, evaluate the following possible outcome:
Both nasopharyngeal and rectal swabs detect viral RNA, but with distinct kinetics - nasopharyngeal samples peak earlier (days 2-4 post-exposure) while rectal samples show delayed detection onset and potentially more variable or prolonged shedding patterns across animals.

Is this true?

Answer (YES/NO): NO